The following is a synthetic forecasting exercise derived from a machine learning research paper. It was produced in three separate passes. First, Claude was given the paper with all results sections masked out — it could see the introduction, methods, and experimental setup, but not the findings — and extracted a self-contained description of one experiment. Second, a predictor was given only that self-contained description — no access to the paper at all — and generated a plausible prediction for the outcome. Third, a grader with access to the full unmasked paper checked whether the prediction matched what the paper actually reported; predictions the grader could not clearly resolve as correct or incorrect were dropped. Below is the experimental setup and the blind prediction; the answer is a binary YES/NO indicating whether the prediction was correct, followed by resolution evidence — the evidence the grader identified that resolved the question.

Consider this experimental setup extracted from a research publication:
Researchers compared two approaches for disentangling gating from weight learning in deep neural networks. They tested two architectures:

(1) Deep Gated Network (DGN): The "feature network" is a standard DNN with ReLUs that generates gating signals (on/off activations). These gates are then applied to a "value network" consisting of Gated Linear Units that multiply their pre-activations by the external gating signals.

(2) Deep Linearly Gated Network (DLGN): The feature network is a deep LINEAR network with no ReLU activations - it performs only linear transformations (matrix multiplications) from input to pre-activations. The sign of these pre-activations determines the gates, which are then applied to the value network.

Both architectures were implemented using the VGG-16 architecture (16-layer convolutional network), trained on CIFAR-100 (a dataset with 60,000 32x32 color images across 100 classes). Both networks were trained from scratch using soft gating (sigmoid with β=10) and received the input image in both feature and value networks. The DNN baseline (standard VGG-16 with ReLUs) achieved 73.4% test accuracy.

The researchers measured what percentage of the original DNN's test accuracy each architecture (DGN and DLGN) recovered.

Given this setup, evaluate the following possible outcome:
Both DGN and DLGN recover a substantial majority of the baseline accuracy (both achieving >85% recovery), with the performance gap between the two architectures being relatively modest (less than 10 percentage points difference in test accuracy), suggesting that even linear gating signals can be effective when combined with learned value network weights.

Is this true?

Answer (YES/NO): NO